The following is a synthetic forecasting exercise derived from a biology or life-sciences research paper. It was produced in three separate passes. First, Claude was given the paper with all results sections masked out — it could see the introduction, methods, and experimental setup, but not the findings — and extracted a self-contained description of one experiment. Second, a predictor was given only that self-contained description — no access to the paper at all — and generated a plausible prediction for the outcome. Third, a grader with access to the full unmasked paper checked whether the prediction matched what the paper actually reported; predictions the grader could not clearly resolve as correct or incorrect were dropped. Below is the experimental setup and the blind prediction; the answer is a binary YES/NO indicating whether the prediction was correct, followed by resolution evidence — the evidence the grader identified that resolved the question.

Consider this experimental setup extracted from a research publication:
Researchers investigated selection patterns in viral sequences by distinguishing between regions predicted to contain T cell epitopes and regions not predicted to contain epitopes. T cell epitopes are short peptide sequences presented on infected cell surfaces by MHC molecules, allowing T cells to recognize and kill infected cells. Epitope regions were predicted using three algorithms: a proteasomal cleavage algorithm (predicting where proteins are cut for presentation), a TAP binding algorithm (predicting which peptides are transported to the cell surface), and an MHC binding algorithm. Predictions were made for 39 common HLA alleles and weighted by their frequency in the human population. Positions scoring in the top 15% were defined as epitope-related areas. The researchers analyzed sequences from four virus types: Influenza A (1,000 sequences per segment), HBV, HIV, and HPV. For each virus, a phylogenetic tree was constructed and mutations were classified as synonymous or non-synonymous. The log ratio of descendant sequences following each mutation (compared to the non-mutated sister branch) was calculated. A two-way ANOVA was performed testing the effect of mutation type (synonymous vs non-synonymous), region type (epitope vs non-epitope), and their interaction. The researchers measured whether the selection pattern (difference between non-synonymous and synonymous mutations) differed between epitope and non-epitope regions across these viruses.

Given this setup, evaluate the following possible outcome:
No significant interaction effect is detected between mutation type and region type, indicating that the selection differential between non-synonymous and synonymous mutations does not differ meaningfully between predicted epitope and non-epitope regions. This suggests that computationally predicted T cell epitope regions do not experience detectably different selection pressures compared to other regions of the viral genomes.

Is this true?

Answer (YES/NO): NO